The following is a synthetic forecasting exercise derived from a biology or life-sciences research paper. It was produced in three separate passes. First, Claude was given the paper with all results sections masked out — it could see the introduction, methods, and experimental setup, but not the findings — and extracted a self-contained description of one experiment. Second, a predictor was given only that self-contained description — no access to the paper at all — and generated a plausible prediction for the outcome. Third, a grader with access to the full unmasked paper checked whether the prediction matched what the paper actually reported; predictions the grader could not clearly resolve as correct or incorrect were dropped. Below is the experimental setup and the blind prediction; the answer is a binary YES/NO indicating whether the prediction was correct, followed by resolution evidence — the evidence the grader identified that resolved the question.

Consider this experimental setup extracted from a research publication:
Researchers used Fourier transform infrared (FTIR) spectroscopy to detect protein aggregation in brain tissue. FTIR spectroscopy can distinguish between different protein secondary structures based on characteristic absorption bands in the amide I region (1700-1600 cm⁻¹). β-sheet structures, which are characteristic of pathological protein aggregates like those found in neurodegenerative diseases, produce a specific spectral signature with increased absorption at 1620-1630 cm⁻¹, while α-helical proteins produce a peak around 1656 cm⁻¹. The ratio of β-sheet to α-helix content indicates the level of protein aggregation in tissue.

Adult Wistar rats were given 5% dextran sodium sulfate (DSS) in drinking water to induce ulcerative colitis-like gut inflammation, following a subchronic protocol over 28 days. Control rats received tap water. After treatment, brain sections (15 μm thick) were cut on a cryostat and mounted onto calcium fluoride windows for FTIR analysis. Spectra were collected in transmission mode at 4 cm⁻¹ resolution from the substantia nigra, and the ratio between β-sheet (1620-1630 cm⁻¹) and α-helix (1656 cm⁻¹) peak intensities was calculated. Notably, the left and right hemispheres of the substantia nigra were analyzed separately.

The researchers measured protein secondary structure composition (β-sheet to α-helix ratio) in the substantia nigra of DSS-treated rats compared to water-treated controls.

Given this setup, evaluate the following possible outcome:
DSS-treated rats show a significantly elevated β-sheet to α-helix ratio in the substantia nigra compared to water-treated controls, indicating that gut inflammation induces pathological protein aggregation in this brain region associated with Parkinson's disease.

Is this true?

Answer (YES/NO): YES